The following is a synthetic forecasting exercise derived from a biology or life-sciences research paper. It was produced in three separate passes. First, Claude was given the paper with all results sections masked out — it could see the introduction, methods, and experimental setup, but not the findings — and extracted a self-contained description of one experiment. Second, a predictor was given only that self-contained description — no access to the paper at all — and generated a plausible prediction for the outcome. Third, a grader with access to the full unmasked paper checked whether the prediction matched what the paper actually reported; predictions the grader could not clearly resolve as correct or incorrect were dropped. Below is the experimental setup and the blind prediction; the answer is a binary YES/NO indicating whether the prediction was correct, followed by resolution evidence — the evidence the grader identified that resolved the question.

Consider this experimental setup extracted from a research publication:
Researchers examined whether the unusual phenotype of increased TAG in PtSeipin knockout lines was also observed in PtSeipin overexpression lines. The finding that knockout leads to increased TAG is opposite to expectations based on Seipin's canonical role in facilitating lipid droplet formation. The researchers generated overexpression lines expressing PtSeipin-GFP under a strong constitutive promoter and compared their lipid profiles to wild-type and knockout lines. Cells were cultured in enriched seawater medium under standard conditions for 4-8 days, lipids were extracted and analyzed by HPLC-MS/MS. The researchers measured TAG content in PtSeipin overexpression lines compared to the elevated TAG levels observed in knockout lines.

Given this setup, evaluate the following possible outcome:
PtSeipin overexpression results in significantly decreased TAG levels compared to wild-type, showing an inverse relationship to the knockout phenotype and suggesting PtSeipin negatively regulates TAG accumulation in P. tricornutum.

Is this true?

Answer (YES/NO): NO